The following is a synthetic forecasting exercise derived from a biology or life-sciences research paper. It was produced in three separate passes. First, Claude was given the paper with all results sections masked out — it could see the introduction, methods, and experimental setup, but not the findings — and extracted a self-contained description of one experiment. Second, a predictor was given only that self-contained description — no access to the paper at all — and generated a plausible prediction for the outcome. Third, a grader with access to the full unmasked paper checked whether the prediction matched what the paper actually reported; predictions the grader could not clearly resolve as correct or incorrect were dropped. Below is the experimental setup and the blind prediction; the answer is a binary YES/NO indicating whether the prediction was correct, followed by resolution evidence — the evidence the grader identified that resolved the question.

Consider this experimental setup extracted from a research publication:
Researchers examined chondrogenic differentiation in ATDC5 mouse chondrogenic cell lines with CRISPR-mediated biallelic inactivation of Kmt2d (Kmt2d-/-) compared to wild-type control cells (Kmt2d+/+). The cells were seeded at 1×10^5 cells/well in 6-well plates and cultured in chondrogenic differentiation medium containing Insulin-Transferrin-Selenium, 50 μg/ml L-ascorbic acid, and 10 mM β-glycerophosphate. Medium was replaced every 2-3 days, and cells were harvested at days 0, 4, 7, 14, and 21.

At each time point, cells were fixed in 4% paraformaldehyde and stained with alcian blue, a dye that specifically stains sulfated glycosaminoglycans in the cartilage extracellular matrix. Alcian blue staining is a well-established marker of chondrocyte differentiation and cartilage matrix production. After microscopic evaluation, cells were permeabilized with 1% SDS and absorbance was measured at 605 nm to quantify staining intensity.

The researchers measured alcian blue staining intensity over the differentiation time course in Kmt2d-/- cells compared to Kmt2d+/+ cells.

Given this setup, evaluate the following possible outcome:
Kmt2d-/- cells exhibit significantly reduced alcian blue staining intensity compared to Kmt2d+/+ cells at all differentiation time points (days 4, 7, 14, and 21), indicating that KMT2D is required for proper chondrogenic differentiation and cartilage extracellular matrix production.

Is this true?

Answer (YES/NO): NO